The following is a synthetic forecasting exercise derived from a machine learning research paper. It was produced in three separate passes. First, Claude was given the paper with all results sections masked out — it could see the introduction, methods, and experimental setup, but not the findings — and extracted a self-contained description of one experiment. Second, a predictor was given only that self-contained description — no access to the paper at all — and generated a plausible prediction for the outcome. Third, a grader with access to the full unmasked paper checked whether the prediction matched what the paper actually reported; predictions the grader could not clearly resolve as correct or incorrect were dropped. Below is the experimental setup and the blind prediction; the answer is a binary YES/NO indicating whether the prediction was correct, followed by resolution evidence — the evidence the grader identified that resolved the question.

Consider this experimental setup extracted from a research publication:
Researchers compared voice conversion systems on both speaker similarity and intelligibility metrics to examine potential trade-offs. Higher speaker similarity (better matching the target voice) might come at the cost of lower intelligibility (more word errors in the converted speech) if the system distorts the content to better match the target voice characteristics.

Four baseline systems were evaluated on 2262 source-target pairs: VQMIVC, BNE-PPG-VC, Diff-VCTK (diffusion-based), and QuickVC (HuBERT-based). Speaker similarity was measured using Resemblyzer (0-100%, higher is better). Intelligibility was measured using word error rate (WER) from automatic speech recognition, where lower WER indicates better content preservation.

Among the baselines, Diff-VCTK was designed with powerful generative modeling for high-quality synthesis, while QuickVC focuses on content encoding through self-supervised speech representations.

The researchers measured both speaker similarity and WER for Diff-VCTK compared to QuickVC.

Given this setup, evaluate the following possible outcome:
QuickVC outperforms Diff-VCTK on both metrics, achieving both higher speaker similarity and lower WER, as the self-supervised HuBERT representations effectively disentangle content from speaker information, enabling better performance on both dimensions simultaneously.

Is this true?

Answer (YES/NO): NO